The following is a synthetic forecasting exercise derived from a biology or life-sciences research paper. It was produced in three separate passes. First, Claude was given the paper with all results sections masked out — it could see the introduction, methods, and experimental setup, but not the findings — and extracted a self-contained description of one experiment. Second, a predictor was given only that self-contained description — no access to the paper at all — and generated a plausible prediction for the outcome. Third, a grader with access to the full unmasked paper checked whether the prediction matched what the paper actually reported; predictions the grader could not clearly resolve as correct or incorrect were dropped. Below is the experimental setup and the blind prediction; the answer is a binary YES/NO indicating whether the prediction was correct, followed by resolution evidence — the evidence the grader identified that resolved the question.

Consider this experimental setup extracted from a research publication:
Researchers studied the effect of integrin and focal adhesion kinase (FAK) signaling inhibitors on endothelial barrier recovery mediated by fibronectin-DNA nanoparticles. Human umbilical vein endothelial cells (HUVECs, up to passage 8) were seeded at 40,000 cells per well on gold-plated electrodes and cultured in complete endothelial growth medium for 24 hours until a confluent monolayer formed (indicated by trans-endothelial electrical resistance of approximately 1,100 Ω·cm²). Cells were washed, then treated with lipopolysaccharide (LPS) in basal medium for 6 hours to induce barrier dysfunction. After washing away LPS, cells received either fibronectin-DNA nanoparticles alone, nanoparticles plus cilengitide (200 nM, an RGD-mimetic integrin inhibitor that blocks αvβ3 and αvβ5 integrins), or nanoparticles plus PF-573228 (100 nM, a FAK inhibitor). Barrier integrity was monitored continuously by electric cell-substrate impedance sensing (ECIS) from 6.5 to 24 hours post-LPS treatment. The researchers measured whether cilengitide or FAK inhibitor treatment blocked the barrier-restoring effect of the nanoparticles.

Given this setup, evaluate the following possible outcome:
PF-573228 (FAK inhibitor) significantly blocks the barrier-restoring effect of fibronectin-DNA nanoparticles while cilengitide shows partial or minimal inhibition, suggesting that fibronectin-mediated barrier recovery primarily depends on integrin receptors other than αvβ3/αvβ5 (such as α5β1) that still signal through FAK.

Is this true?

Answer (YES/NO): NO